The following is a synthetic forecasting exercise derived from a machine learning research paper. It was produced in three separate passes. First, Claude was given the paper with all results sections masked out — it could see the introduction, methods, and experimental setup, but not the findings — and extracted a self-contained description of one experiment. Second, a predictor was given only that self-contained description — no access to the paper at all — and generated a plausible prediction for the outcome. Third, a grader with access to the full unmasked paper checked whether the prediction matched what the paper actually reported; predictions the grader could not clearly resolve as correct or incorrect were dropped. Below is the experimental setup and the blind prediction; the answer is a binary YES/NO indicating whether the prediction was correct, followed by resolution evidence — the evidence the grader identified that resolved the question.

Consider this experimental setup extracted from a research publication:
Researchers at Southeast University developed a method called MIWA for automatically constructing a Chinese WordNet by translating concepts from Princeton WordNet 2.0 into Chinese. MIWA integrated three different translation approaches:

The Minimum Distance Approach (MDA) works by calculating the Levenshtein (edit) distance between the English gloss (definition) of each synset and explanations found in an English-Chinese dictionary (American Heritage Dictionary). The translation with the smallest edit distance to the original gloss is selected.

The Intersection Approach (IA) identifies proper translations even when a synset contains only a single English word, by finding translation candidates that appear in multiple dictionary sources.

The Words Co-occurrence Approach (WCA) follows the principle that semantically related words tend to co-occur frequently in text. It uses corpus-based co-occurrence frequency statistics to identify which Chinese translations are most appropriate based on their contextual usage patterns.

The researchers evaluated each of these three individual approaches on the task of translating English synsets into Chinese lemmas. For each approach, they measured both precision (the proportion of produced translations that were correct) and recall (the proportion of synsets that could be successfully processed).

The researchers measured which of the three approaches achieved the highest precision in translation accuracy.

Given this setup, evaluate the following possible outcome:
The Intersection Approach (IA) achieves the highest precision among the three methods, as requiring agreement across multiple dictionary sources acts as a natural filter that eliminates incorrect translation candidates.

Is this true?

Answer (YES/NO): YES